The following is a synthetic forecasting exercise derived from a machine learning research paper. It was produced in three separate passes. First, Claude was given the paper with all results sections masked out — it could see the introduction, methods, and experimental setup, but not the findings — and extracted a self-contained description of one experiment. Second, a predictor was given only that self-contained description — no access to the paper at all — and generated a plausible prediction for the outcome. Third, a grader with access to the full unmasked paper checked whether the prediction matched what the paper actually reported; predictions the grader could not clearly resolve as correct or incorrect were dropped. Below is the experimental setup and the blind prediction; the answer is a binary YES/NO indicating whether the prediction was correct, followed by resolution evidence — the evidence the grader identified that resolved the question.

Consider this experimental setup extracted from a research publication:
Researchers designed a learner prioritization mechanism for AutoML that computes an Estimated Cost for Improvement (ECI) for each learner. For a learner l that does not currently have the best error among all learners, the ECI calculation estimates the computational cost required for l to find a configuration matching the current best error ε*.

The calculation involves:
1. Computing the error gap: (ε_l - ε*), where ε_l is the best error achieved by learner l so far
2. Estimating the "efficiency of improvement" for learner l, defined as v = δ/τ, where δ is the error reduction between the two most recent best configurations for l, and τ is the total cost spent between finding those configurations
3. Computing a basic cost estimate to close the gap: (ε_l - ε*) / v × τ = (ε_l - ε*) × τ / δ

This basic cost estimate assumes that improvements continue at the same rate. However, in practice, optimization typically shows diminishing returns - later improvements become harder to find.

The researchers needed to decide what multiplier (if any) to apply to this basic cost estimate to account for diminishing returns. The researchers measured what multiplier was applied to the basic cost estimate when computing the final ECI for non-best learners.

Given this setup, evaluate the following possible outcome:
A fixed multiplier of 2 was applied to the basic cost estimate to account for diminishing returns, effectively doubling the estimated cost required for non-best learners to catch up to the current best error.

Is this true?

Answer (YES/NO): YES